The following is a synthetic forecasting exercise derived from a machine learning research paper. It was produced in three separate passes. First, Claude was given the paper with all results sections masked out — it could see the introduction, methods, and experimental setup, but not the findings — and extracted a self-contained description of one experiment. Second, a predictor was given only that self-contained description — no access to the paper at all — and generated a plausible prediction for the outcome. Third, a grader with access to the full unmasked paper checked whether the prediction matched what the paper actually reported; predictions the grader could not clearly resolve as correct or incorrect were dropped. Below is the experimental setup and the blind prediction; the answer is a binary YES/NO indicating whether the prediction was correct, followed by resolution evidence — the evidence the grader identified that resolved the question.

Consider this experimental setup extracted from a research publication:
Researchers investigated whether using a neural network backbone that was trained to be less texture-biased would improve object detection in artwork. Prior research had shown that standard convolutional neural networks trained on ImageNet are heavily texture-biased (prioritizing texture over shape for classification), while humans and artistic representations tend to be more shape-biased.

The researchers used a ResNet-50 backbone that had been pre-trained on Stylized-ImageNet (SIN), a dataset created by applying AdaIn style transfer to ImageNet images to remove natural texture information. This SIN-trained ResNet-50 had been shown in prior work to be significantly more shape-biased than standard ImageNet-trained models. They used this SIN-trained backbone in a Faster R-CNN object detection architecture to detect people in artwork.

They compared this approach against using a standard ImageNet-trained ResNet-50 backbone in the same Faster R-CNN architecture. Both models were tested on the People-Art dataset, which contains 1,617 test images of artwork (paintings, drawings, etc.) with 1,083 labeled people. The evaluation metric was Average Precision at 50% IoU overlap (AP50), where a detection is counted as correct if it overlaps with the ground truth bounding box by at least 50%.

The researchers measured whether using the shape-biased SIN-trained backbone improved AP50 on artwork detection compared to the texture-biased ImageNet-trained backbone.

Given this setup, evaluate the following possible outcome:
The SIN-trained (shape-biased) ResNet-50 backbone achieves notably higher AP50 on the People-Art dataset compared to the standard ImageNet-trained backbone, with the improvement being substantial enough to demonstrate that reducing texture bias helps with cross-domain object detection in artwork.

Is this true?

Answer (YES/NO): NO